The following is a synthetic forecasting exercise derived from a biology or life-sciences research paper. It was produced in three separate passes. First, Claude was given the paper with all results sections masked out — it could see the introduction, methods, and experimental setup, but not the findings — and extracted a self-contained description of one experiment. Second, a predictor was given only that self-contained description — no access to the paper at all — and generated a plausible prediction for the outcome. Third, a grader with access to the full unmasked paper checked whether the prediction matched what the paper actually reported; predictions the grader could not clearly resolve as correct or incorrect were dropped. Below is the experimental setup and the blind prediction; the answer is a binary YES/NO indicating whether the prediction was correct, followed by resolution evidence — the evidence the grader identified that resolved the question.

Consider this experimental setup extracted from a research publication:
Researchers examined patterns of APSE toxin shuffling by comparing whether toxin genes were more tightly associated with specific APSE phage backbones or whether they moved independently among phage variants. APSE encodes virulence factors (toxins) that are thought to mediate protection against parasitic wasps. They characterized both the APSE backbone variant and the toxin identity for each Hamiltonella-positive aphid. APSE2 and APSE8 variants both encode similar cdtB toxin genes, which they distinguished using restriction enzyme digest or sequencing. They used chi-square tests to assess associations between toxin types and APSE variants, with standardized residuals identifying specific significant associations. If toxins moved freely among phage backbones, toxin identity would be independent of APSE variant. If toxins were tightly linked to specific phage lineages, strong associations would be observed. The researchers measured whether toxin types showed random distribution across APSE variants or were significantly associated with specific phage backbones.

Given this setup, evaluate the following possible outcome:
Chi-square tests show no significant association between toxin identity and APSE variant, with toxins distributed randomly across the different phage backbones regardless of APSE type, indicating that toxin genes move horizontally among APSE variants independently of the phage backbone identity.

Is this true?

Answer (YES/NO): NO